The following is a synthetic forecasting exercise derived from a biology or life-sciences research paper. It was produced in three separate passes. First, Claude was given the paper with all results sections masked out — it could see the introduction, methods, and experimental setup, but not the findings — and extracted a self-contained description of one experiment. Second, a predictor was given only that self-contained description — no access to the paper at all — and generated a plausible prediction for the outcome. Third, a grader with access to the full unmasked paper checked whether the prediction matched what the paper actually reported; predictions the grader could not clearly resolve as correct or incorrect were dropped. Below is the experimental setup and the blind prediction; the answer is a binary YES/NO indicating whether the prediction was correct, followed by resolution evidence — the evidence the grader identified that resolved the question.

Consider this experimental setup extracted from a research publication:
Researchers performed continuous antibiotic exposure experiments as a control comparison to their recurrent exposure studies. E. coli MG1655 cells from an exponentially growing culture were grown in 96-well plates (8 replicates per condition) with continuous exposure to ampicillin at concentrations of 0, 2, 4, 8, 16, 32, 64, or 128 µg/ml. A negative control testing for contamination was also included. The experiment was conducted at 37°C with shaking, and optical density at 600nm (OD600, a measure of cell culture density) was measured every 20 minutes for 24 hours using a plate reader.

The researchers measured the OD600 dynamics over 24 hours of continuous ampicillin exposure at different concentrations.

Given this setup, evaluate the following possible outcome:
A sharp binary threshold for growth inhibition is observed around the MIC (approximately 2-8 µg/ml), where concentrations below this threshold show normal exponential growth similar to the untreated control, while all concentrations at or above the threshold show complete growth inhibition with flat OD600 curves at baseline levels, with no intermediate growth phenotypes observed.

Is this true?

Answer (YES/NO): NO